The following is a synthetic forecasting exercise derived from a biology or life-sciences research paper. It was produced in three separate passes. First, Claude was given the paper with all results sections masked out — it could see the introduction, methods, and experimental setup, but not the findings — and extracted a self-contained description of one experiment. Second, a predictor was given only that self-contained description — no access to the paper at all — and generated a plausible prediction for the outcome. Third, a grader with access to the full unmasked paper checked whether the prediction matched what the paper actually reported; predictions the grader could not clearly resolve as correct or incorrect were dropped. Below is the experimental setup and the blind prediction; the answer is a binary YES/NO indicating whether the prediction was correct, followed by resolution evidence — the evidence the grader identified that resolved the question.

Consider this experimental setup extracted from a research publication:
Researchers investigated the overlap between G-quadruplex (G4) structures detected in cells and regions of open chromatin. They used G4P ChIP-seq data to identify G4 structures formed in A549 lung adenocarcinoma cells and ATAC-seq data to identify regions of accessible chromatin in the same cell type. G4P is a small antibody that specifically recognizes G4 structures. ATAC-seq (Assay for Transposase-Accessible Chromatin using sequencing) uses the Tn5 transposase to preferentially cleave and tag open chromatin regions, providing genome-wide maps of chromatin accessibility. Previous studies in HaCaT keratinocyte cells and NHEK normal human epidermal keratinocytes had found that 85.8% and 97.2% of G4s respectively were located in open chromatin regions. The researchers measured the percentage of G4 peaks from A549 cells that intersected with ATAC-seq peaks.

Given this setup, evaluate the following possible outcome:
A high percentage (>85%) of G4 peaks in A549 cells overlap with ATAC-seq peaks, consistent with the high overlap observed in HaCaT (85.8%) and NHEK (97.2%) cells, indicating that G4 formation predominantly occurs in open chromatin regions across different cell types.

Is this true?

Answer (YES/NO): NO